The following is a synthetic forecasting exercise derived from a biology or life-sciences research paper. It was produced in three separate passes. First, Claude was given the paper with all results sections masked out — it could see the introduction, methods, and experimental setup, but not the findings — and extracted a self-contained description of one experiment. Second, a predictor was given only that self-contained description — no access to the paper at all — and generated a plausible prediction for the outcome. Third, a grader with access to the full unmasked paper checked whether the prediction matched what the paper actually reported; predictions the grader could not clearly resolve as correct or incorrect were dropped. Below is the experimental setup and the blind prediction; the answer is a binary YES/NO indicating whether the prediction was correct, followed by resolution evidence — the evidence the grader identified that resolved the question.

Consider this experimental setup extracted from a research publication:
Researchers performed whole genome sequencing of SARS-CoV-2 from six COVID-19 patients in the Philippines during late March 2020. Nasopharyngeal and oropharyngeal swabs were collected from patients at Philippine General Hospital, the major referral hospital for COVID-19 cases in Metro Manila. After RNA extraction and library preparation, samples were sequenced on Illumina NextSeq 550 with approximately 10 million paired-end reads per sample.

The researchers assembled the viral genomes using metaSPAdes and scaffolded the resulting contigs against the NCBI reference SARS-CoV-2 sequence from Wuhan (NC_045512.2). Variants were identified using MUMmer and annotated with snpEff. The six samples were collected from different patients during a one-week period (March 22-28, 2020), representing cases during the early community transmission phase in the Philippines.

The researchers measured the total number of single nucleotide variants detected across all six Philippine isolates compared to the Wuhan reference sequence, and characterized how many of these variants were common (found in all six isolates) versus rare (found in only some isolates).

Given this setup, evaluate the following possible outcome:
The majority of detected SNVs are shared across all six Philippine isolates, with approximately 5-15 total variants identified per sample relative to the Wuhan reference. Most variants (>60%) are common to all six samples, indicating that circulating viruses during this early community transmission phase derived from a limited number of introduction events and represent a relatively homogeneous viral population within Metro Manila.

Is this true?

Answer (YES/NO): NO